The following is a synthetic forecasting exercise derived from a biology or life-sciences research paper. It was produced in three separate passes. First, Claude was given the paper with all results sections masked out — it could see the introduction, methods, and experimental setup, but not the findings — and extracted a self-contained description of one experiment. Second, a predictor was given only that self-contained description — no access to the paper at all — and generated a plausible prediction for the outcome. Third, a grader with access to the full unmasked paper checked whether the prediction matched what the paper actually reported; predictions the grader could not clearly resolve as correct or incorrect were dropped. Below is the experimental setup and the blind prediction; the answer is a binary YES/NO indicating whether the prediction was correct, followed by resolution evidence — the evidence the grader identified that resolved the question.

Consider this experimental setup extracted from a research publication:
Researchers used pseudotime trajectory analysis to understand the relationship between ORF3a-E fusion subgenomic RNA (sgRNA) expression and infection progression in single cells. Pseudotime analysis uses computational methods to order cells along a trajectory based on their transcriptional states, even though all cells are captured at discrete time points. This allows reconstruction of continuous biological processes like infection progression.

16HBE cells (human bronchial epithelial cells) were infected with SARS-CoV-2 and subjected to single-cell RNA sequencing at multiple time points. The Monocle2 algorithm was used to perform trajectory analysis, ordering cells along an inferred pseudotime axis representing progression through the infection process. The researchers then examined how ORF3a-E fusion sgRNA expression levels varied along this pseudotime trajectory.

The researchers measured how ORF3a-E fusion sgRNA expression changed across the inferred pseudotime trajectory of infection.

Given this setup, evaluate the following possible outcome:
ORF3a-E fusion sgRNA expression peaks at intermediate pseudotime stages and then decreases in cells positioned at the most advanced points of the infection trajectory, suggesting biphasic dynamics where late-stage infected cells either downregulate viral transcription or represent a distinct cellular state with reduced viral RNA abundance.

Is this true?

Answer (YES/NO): NO